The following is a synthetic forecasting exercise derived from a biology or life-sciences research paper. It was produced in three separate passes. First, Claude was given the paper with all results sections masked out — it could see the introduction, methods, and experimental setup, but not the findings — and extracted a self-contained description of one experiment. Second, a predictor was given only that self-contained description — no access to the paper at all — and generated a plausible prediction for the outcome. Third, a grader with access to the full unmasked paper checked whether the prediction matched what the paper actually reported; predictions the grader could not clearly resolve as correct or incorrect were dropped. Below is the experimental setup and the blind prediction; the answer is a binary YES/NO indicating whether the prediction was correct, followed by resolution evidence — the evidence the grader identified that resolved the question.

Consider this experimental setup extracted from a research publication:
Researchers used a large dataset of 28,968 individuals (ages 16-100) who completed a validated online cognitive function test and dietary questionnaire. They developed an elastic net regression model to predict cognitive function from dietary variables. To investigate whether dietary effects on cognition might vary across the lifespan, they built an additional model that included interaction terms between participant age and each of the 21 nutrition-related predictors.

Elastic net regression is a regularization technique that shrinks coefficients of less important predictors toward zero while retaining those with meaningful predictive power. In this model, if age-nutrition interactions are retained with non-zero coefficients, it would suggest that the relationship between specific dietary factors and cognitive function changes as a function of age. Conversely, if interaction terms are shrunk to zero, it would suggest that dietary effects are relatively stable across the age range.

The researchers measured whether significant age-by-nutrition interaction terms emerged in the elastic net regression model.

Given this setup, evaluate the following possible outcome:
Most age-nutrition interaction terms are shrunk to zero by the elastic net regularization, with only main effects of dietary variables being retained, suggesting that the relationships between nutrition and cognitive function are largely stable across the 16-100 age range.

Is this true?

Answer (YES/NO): NO